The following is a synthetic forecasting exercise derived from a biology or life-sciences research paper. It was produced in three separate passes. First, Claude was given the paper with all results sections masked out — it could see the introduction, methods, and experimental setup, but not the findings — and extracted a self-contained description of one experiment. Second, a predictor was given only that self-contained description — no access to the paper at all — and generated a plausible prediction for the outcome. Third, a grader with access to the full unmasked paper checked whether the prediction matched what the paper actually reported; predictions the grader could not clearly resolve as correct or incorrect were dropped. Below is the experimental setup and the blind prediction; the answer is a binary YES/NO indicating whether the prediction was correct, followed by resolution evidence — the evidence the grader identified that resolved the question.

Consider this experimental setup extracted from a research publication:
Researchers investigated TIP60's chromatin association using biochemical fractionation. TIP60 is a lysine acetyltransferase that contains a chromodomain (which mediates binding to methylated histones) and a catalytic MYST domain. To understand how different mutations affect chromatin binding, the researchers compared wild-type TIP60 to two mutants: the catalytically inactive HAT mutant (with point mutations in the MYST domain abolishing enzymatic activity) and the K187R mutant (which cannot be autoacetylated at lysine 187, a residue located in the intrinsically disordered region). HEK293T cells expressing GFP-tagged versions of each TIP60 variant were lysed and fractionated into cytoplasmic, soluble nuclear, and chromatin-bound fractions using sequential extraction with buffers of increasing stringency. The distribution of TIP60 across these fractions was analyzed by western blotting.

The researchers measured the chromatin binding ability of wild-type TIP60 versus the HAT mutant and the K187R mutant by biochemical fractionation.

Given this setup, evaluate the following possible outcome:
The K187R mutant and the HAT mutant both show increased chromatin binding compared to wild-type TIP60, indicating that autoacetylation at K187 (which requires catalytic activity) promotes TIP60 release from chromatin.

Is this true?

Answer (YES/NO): NO